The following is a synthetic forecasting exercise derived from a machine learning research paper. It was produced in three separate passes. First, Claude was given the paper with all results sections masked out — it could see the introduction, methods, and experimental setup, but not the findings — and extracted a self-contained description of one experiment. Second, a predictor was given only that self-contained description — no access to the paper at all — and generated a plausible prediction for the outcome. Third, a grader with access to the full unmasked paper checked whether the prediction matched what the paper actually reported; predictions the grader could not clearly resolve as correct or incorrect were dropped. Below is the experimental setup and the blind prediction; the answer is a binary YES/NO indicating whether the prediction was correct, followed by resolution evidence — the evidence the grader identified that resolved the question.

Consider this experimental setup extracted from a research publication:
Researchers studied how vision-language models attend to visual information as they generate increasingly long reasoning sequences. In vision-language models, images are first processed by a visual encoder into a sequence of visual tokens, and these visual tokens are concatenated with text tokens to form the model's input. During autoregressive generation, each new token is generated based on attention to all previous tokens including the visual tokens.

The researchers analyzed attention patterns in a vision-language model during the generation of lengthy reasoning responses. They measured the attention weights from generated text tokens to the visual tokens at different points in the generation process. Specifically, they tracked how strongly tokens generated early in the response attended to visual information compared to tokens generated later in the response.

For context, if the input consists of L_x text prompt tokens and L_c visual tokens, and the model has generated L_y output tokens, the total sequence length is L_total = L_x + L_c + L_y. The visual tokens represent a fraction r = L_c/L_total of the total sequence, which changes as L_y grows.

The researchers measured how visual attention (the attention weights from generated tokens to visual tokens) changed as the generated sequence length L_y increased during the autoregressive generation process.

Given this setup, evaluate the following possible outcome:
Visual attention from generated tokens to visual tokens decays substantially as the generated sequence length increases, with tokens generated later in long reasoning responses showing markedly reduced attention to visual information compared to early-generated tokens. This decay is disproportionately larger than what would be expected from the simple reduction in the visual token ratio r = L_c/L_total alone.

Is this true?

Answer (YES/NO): NO